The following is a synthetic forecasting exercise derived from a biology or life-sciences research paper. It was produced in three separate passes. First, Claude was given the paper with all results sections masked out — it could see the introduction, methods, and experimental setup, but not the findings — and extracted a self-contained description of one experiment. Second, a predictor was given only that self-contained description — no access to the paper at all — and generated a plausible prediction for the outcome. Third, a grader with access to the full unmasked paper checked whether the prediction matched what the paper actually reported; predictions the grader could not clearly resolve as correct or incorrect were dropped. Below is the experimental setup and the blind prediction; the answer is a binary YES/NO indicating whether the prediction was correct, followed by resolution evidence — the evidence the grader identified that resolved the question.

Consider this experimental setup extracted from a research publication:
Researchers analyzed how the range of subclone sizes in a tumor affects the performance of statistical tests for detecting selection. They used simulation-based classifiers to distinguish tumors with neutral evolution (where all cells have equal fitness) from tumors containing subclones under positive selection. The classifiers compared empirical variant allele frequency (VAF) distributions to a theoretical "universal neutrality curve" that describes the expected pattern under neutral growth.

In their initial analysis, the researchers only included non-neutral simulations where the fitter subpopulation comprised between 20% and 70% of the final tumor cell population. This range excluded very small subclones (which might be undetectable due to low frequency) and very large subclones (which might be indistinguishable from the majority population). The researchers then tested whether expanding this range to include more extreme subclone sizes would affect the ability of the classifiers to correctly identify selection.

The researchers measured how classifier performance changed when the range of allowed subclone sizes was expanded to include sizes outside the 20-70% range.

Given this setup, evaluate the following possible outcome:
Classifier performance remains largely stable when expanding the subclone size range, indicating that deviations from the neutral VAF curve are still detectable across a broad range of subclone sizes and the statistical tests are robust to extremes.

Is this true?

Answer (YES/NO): NO